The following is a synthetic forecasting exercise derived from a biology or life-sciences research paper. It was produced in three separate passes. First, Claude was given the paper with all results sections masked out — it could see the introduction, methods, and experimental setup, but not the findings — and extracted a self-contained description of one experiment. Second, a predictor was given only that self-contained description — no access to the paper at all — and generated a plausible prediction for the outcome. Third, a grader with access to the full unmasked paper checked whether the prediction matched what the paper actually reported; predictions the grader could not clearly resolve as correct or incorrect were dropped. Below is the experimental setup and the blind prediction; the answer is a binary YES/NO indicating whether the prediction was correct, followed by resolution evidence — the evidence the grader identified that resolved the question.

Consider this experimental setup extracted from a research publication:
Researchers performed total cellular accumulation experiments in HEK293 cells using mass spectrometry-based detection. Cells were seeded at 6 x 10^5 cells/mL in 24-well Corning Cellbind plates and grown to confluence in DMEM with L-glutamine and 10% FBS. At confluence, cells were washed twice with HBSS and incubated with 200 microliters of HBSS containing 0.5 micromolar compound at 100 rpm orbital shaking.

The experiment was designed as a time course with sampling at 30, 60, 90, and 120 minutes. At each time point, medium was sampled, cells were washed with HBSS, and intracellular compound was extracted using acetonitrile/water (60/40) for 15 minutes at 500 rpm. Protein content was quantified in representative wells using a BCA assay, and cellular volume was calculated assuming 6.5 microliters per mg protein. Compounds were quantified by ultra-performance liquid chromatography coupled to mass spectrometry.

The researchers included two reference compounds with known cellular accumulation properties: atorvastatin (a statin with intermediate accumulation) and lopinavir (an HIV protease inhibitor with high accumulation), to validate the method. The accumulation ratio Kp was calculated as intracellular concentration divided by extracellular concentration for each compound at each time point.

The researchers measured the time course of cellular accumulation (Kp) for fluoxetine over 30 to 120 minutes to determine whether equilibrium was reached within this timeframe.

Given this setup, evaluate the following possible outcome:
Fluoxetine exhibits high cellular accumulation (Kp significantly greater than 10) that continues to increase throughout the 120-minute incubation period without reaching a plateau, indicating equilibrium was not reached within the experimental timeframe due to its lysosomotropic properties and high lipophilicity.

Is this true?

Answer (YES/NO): NO